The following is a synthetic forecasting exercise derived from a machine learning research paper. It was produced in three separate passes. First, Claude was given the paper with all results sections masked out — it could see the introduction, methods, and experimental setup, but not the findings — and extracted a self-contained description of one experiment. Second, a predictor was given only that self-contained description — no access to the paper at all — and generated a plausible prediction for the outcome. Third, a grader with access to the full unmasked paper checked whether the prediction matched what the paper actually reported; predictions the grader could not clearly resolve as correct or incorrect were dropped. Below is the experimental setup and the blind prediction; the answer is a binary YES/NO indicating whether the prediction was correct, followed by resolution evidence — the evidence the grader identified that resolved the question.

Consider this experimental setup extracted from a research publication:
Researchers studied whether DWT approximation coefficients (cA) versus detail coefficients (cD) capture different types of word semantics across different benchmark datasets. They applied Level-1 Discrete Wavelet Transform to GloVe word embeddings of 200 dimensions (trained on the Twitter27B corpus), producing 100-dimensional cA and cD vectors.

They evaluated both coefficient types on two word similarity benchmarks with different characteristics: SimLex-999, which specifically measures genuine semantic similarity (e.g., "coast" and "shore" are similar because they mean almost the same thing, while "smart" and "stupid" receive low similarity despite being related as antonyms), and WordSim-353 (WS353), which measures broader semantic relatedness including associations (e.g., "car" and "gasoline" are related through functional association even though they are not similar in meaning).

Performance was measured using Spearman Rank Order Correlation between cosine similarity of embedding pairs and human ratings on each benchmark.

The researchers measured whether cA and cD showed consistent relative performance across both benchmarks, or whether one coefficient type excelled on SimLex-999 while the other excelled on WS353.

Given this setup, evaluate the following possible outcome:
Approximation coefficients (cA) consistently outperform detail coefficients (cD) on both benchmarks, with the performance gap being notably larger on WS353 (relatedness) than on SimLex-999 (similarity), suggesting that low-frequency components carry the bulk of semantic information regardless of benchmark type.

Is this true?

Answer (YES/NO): NO